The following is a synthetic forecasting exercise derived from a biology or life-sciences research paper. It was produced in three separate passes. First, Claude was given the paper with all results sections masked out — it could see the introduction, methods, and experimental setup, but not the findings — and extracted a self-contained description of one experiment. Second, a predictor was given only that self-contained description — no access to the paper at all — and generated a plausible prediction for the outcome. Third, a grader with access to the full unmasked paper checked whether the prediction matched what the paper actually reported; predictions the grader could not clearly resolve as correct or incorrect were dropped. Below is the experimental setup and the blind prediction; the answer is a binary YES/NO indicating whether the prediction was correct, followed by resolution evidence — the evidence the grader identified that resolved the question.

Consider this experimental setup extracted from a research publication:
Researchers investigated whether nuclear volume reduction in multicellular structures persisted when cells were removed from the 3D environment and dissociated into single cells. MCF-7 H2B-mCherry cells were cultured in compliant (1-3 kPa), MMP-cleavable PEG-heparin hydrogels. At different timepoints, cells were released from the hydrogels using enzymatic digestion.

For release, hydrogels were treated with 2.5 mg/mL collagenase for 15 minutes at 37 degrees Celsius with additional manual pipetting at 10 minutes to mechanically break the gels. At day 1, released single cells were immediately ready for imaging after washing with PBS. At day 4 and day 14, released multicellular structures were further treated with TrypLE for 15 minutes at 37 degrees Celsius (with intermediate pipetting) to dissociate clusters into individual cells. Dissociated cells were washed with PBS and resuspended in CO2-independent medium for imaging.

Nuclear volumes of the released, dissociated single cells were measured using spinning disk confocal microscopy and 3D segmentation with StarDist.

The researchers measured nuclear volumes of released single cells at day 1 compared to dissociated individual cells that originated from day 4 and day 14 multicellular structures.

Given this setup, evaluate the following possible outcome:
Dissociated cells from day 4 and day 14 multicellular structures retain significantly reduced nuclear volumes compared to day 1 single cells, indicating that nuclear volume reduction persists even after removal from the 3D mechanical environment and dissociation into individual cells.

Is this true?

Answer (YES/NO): YES